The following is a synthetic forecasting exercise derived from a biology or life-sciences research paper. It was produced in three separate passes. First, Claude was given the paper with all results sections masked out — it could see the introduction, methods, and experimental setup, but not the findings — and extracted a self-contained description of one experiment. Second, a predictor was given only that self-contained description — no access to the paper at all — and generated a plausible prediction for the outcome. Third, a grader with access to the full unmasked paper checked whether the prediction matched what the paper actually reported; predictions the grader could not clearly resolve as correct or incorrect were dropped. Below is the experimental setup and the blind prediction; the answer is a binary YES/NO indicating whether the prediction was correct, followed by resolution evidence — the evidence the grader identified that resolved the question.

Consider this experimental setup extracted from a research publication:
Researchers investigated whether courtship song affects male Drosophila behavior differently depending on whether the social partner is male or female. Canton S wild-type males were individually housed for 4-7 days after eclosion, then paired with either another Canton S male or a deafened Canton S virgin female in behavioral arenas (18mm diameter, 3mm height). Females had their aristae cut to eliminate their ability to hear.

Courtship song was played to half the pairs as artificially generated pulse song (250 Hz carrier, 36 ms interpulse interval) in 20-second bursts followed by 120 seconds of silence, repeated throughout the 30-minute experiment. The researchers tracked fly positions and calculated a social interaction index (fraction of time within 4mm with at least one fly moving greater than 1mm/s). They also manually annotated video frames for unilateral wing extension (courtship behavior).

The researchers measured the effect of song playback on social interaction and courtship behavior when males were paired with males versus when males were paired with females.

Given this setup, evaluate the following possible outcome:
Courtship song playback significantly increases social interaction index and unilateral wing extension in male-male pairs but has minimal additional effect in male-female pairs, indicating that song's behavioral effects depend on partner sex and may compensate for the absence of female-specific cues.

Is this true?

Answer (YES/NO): NO